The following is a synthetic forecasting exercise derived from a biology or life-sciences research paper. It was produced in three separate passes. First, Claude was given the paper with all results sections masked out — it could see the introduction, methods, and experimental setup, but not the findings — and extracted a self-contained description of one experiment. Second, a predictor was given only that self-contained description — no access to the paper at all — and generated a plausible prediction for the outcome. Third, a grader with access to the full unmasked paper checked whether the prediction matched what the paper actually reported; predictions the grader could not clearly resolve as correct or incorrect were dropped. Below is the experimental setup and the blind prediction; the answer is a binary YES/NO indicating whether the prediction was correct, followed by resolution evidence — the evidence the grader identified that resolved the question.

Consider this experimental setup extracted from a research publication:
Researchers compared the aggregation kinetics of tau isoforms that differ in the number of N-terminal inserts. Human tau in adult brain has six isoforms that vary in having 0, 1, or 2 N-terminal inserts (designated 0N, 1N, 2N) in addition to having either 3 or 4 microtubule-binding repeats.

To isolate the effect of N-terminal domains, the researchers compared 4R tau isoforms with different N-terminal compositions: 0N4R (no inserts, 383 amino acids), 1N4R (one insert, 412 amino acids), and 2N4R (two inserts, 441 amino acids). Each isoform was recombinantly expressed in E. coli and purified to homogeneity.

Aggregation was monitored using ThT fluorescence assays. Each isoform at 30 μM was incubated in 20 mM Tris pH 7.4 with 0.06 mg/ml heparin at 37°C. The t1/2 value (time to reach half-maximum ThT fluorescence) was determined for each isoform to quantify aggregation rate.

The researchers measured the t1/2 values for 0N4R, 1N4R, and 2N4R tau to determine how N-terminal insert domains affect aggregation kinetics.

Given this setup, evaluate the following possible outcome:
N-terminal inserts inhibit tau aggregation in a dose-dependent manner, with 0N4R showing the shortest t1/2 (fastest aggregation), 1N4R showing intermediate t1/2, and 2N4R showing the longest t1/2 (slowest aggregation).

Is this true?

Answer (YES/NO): NO